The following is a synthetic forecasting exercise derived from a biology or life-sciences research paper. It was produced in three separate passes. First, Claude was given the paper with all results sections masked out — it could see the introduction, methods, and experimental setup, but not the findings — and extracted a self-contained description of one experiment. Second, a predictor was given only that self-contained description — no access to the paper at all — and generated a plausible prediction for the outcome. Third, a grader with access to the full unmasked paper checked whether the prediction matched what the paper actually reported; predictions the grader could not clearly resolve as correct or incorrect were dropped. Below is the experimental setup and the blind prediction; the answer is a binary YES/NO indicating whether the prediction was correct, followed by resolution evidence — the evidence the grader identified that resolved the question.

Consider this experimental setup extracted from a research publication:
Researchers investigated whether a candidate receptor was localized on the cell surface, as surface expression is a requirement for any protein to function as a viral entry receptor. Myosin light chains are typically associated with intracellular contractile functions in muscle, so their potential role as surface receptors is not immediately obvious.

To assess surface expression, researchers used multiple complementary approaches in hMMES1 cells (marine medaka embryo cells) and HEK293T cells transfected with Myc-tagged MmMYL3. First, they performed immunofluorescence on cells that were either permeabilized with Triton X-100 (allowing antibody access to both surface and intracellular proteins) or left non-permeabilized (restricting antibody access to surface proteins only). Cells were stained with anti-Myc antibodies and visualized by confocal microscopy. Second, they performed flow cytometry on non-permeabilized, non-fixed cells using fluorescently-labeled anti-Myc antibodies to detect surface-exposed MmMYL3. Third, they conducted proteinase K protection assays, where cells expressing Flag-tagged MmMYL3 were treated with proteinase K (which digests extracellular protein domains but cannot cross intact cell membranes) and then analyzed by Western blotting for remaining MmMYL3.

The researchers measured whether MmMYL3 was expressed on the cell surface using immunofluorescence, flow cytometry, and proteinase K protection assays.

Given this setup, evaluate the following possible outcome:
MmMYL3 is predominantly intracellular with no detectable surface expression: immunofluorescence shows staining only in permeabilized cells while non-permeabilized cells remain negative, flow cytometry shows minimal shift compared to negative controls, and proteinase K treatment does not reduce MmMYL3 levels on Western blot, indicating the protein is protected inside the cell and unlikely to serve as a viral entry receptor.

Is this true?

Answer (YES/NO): NO